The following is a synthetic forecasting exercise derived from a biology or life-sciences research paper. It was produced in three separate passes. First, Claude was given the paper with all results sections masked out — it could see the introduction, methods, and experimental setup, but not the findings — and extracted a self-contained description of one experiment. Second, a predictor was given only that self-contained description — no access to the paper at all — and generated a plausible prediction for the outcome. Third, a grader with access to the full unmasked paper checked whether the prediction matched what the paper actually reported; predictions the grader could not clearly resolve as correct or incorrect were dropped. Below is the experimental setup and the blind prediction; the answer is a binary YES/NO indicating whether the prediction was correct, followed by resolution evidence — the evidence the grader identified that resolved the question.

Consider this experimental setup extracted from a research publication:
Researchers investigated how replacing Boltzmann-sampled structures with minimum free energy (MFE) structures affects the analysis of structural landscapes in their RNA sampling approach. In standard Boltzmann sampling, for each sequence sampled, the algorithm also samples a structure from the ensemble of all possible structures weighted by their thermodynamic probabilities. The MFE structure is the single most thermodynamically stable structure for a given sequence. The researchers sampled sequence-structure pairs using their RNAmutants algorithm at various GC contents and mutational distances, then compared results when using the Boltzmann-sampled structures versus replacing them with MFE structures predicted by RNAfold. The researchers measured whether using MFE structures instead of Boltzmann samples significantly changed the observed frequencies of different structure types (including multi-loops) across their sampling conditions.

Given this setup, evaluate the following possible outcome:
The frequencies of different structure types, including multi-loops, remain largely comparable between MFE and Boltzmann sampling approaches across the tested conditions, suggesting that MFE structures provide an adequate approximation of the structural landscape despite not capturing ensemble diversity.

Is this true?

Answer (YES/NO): YES